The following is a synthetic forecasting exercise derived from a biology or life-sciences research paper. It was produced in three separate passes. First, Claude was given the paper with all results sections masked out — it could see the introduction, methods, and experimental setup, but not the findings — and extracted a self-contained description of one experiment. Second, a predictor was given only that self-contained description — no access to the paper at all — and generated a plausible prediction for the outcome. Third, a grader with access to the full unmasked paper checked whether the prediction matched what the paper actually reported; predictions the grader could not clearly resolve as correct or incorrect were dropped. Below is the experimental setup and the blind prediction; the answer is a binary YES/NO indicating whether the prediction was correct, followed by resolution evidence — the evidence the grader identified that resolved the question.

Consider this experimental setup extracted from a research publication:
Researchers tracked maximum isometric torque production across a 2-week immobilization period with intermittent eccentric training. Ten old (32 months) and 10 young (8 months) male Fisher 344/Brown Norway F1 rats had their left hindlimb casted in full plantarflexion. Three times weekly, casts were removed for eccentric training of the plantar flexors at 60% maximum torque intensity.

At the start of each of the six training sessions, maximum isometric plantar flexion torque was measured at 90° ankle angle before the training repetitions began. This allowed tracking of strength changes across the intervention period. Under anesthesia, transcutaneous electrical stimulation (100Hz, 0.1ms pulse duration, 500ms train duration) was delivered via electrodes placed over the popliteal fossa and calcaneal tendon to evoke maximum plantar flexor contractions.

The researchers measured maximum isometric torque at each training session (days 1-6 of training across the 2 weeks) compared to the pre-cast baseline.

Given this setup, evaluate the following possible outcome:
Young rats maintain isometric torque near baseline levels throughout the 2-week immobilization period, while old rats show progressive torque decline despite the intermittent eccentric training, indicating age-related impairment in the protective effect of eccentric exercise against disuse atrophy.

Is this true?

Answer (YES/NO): NO